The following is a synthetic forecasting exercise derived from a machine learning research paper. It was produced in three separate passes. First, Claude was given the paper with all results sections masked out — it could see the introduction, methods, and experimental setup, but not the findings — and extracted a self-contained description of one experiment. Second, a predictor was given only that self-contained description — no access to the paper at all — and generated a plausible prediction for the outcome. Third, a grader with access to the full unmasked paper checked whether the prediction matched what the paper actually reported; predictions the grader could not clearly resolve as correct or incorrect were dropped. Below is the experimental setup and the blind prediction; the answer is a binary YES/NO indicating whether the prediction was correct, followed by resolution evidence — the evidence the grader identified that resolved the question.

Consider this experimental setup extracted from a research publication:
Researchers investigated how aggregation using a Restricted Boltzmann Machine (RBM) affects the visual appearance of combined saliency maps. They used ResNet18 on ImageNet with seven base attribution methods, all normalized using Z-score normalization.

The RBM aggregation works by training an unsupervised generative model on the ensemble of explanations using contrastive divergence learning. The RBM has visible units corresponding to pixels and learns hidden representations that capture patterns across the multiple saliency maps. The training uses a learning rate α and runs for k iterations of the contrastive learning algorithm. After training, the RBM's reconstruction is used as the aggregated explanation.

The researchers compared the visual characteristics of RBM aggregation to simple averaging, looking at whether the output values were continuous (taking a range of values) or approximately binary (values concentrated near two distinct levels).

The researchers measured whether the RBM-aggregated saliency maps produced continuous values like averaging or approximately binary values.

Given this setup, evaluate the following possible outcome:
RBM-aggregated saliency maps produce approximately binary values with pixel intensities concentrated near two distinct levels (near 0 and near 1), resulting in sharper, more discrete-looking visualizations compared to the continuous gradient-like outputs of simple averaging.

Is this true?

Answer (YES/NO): YES